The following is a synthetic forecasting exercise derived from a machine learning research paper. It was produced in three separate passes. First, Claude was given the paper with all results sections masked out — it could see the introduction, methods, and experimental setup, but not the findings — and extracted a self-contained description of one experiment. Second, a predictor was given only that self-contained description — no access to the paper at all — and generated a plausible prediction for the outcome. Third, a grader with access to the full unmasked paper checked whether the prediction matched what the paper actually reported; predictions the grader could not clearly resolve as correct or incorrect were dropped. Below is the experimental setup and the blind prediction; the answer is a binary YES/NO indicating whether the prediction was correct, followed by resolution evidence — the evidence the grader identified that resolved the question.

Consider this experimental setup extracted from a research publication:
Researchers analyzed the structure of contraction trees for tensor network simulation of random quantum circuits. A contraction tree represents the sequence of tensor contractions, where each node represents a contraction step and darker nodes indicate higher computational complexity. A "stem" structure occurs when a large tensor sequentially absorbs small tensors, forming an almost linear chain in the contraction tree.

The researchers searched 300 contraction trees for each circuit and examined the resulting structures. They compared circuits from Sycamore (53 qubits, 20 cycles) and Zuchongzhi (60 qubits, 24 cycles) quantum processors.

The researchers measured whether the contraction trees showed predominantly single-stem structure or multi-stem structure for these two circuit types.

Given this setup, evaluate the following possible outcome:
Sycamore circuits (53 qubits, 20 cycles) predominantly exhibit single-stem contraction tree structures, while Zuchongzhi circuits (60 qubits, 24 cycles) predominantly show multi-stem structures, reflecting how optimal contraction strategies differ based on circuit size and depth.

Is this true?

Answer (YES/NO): YES